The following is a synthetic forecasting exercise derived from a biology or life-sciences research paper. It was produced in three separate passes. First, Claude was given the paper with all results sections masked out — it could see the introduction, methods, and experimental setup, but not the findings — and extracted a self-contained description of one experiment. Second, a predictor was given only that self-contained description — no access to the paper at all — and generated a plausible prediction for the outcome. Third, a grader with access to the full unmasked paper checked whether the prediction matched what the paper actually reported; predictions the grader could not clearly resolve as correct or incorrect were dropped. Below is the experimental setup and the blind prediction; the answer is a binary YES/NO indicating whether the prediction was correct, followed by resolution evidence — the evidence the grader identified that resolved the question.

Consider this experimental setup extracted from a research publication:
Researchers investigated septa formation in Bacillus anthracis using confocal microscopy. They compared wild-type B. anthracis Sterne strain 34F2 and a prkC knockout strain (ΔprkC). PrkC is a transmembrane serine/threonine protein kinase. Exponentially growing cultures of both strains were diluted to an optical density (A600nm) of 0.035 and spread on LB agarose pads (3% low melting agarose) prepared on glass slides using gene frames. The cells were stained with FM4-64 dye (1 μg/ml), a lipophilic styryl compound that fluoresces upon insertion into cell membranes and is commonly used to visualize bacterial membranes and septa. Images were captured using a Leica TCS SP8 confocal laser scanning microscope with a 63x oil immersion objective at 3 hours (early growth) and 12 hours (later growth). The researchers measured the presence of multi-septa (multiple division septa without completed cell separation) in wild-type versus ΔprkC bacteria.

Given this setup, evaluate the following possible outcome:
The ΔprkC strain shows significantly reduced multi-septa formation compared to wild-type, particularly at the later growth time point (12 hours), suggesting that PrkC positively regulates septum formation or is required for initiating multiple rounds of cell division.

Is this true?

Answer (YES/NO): NO